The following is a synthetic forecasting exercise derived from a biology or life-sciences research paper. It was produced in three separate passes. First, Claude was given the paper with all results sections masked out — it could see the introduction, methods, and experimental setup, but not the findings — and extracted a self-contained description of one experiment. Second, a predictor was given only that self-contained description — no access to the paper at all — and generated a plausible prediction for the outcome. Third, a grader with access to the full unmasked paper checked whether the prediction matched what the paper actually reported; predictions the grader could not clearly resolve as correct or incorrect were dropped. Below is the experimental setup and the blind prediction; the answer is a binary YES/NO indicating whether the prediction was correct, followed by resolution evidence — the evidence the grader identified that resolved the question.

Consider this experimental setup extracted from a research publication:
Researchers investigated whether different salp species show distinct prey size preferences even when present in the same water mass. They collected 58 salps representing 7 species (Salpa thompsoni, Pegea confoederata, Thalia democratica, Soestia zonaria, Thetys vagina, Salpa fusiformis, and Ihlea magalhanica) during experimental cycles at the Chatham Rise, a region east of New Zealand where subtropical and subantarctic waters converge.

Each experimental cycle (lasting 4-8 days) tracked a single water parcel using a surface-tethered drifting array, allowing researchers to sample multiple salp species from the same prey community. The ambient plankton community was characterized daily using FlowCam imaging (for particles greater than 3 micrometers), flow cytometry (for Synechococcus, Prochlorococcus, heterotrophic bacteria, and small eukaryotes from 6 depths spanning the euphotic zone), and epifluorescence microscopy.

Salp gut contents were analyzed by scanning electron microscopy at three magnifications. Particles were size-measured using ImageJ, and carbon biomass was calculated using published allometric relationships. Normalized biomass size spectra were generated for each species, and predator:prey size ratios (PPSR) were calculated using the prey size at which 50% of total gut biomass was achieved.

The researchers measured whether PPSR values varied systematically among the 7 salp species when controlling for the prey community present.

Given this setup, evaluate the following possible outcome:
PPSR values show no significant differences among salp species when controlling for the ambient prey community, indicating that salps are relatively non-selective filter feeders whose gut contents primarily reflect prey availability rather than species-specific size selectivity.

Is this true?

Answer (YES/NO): NO